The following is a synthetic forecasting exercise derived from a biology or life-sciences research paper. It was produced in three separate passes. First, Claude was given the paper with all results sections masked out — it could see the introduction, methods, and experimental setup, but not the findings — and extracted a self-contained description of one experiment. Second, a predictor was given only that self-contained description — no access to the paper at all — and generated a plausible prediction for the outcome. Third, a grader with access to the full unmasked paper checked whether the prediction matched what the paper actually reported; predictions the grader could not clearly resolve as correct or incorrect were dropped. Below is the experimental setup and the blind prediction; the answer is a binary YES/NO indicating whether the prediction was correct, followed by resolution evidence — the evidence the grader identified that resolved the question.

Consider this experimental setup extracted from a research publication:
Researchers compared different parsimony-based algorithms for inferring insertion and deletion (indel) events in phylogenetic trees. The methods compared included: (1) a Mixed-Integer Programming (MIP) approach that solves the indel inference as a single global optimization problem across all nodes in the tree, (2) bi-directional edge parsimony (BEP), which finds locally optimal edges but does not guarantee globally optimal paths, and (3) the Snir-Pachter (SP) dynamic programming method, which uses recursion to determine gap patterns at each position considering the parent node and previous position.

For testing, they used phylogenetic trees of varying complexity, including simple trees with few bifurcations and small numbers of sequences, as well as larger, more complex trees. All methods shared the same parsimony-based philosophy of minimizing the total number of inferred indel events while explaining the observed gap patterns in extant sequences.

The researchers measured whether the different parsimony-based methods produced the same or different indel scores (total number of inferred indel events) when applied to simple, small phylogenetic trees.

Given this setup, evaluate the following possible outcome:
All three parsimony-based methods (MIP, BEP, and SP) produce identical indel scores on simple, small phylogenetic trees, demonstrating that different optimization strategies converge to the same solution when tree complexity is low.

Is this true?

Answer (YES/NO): NO